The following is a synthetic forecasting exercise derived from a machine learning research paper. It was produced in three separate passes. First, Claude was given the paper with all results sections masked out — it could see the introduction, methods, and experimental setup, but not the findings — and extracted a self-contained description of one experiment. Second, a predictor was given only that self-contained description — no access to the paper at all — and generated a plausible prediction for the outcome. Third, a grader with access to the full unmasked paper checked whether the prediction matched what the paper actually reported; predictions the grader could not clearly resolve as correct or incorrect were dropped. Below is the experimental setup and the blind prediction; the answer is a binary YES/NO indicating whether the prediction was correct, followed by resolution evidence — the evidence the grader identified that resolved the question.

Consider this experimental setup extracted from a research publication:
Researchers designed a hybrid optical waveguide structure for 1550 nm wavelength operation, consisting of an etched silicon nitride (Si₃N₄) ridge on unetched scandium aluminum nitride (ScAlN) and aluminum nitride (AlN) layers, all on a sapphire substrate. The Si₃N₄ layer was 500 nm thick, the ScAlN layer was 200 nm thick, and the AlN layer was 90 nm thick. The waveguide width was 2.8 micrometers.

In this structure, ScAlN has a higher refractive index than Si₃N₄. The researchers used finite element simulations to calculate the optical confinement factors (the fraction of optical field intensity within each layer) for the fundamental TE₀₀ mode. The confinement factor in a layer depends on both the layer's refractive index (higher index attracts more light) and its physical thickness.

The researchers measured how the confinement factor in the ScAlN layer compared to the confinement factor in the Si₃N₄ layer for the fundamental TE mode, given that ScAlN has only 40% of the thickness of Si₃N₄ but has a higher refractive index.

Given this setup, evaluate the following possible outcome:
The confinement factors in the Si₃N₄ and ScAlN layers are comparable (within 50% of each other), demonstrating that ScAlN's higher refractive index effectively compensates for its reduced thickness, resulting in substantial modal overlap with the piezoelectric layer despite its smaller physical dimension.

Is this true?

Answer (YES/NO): YES